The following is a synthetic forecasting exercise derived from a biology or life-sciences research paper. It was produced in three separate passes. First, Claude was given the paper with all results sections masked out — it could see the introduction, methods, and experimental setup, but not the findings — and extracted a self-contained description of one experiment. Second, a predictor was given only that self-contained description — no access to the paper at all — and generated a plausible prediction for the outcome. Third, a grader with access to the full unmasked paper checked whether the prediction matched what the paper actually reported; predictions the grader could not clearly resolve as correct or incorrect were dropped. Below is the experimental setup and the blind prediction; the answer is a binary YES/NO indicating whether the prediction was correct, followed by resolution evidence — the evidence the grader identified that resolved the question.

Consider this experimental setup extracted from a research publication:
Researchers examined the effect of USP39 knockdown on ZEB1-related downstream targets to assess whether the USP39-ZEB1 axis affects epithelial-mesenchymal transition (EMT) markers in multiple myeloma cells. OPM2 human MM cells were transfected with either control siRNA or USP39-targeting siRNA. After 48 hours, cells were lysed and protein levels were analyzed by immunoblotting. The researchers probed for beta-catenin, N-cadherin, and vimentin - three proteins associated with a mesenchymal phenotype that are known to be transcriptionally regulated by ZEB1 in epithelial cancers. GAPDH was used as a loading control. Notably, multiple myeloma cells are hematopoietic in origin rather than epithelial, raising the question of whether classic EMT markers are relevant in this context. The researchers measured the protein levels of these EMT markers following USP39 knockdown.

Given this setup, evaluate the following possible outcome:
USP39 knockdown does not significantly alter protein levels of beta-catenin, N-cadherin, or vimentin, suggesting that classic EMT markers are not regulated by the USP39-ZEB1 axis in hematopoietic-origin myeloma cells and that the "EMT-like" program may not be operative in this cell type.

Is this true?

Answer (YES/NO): NO